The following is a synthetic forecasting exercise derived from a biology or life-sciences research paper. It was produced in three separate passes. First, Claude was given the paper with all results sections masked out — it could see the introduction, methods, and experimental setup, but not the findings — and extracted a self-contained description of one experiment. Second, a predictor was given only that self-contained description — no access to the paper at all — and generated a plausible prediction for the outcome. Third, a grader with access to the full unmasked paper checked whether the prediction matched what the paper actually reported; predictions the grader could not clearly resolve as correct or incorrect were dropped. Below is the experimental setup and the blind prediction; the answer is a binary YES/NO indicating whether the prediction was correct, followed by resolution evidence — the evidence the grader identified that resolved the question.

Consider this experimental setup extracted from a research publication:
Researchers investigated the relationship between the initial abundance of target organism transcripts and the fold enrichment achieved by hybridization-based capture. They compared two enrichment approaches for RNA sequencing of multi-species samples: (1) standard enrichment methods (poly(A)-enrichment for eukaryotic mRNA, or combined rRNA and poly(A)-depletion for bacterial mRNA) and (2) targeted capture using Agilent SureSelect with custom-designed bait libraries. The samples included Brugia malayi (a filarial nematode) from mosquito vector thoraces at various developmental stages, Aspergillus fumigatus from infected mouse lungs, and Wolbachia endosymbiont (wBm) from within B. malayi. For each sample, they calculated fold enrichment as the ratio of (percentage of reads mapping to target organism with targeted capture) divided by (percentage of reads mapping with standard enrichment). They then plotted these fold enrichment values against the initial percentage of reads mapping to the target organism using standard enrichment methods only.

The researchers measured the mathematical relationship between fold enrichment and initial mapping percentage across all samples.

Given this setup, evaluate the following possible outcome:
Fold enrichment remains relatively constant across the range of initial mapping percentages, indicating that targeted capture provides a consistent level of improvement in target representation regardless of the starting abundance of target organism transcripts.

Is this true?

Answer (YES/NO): NO